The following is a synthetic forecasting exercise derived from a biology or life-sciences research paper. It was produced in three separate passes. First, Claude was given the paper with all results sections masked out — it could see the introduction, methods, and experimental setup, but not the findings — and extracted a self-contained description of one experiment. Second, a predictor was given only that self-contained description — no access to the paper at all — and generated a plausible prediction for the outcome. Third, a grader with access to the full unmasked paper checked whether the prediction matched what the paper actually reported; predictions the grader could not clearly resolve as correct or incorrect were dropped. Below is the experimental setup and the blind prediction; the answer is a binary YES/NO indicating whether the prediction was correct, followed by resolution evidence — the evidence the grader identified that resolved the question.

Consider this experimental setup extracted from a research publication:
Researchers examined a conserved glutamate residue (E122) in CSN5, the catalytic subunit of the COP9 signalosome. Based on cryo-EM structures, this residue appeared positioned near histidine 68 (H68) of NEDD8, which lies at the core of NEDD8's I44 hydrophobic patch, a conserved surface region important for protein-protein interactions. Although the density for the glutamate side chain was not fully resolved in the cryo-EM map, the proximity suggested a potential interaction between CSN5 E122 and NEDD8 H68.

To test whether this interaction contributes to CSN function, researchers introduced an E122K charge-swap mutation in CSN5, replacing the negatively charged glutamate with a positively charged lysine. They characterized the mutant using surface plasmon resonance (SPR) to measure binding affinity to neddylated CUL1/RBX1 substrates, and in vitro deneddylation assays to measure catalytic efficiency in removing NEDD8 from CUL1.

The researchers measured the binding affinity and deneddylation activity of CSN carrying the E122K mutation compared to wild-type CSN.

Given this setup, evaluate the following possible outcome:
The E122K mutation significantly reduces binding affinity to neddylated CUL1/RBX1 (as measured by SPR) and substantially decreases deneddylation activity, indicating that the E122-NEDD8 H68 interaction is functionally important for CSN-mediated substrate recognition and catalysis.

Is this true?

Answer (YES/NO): NO